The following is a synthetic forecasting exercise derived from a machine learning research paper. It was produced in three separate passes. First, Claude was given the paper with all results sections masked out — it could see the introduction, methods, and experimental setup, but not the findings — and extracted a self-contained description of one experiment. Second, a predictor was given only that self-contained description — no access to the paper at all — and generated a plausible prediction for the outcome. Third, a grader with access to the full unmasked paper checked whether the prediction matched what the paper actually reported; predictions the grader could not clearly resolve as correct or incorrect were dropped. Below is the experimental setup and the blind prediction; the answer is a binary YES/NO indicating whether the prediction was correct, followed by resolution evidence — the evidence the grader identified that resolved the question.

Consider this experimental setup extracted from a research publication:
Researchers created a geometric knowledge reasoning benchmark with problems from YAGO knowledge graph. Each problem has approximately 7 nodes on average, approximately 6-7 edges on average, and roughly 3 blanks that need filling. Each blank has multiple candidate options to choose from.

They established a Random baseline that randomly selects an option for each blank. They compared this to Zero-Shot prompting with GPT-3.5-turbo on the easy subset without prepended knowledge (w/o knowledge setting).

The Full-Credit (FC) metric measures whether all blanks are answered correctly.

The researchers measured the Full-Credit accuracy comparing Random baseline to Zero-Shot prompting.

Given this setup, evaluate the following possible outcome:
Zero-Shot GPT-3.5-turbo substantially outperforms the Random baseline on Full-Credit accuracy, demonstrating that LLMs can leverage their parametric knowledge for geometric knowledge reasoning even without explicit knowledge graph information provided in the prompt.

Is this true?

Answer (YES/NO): YES